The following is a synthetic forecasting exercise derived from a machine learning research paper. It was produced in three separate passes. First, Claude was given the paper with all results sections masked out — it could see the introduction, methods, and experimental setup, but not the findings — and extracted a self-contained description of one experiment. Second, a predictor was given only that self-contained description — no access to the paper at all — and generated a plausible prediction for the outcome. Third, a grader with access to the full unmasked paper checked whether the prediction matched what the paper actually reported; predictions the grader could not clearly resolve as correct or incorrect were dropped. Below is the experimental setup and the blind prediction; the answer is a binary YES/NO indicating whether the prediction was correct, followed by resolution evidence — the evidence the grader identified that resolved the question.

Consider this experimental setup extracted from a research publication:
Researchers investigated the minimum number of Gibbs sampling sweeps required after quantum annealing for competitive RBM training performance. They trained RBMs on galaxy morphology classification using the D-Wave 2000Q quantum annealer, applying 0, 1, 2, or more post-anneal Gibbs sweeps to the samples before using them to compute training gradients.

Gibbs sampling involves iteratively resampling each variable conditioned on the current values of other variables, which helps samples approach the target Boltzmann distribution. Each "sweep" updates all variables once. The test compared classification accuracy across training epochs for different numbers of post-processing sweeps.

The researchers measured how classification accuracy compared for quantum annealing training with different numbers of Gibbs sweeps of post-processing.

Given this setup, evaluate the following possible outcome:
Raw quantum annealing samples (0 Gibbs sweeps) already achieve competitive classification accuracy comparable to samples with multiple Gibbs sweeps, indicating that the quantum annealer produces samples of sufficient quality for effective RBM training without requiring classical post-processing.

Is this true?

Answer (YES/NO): NO